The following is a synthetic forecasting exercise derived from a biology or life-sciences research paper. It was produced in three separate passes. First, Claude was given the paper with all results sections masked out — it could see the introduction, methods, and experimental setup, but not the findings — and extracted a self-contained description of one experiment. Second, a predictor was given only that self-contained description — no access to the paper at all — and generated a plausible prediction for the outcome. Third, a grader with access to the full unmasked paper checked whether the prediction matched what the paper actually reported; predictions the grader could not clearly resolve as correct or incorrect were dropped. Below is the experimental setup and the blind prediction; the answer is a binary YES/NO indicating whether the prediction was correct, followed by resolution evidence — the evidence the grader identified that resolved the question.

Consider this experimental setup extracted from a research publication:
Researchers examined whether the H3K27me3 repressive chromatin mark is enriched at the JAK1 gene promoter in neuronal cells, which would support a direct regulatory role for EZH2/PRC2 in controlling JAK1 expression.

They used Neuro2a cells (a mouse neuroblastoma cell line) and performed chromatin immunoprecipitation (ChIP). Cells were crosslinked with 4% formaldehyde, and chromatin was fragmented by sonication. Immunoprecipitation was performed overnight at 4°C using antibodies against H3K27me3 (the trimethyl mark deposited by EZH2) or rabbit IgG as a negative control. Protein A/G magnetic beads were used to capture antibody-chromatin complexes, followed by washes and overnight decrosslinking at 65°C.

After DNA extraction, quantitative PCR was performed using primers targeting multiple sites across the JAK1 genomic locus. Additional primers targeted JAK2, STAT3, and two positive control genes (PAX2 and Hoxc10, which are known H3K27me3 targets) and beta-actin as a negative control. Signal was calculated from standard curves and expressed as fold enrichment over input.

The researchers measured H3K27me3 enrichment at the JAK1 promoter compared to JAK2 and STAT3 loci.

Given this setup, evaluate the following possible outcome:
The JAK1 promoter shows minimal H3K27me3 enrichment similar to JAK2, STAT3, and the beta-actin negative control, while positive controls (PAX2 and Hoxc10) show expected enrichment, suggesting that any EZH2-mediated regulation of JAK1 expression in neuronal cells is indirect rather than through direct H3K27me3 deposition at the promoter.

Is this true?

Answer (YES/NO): NO